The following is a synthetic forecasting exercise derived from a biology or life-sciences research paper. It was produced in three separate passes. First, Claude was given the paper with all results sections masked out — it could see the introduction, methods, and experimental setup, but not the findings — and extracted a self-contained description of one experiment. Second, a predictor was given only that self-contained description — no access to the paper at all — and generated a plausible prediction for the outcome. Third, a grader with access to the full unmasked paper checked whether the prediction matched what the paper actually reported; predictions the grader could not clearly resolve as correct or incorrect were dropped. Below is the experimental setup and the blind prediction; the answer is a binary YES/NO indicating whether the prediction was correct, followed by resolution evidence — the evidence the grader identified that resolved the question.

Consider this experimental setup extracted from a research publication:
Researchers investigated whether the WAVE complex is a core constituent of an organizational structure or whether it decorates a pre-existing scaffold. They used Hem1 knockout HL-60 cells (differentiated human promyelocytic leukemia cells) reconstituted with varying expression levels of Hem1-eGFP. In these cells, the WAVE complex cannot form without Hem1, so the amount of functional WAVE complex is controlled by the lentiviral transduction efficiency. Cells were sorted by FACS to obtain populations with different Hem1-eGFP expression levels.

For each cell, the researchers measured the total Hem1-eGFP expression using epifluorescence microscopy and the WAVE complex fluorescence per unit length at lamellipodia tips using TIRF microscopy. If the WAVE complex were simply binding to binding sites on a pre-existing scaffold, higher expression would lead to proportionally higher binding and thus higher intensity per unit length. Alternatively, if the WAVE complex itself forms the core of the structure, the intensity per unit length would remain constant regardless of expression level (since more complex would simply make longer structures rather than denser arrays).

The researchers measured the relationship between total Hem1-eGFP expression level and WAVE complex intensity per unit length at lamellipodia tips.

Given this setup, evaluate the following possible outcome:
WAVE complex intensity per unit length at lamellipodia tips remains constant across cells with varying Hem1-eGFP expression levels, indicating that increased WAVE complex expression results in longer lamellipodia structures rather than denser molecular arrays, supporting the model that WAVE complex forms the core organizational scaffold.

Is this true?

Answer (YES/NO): YES